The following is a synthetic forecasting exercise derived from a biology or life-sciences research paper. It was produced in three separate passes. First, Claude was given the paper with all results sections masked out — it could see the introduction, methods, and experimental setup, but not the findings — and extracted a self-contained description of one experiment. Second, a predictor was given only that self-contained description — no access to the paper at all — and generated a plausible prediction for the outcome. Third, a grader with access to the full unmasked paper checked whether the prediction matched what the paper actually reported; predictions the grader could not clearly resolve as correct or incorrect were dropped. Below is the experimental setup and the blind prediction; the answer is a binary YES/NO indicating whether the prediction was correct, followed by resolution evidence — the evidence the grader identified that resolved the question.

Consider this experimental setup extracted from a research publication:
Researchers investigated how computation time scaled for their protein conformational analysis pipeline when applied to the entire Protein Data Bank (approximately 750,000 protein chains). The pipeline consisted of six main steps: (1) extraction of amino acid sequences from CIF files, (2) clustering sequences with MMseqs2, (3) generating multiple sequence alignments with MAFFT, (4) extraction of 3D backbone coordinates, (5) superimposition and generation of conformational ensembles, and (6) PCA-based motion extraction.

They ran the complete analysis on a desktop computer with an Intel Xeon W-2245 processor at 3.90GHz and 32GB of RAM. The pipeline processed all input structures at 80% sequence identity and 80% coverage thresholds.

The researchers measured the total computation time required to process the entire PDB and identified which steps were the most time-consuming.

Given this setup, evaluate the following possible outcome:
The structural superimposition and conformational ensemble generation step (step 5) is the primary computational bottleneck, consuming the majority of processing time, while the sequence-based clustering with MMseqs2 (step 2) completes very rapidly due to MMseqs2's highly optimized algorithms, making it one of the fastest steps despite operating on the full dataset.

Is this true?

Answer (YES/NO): NO